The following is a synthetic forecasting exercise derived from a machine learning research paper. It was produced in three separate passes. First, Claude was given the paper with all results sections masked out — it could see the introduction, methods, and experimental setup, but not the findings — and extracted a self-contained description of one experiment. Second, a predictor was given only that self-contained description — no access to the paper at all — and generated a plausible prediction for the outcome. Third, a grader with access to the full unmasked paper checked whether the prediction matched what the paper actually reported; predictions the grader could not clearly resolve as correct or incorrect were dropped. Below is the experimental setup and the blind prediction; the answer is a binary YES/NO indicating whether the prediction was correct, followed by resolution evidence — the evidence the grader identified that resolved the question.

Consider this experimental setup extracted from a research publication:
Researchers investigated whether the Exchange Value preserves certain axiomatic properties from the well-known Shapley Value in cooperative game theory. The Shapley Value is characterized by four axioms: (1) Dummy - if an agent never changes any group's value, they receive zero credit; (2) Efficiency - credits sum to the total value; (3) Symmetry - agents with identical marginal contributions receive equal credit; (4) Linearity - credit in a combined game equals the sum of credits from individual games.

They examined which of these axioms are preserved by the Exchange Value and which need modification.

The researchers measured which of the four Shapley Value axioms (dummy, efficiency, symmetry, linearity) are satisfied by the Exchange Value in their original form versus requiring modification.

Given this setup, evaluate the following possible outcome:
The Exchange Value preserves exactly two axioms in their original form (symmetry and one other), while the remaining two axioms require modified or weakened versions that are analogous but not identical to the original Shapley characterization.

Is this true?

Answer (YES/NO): YES